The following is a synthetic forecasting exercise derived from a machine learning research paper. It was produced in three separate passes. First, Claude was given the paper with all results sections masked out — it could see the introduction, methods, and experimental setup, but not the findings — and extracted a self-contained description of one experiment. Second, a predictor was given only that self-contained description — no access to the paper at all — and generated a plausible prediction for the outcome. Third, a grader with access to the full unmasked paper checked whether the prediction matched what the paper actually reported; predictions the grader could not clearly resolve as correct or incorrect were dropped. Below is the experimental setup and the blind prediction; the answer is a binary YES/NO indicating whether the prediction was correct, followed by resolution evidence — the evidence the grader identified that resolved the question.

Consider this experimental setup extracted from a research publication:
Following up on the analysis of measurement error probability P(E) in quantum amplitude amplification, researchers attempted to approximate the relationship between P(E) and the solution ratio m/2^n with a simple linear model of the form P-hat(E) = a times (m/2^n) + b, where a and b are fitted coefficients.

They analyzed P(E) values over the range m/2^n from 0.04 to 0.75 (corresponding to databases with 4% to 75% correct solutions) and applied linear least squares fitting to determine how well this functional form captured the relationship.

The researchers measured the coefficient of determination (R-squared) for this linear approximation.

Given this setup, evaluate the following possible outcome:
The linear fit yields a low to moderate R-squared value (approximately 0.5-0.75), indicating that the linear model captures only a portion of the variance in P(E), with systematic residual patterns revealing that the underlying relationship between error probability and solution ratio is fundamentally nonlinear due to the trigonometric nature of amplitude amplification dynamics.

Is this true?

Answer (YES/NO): NO